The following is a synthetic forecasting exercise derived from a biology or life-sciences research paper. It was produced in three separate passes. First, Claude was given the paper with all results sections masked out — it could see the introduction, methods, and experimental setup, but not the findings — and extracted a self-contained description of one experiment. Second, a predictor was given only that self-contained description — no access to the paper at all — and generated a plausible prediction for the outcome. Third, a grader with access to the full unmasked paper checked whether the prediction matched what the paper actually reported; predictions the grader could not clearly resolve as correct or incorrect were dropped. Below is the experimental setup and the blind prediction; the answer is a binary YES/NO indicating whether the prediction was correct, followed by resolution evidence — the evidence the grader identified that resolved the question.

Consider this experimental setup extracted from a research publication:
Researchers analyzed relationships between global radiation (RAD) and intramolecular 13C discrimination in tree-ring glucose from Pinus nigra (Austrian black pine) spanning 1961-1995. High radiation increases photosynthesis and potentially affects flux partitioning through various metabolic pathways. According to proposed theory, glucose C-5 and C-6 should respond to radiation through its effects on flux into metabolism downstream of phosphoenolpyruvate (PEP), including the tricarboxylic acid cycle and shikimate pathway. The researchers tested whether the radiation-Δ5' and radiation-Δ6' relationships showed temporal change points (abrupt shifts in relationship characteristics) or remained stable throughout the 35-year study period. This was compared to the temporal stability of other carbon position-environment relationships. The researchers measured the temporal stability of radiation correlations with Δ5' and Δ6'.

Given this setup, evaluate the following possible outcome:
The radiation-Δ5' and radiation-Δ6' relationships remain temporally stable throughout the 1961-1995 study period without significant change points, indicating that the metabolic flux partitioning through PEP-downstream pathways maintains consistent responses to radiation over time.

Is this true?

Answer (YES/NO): YES